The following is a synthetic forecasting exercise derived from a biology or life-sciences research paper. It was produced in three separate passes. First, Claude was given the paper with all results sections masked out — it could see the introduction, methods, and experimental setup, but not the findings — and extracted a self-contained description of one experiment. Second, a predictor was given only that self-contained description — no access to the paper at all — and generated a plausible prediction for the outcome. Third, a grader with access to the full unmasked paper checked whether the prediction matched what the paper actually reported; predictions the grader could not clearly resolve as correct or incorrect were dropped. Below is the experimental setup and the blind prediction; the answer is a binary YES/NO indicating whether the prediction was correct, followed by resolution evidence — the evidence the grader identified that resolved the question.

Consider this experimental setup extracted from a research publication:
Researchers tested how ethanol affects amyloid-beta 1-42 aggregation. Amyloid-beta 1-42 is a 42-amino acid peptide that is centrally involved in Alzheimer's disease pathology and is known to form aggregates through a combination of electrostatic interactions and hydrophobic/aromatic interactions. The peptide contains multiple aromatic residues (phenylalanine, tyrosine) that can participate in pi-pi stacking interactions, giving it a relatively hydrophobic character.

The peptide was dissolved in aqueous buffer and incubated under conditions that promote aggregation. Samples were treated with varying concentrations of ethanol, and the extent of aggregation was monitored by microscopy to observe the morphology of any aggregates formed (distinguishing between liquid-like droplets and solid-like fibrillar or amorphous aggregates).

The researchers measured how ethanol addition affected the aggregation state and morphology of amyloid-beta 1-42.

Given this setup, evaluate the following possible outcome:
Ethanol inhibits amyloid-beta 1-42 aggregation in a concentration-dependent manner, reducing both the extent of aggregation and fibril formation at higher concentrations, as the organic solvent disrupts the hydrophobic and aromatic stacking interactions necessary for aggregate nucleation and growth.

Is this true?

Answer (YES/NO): NO